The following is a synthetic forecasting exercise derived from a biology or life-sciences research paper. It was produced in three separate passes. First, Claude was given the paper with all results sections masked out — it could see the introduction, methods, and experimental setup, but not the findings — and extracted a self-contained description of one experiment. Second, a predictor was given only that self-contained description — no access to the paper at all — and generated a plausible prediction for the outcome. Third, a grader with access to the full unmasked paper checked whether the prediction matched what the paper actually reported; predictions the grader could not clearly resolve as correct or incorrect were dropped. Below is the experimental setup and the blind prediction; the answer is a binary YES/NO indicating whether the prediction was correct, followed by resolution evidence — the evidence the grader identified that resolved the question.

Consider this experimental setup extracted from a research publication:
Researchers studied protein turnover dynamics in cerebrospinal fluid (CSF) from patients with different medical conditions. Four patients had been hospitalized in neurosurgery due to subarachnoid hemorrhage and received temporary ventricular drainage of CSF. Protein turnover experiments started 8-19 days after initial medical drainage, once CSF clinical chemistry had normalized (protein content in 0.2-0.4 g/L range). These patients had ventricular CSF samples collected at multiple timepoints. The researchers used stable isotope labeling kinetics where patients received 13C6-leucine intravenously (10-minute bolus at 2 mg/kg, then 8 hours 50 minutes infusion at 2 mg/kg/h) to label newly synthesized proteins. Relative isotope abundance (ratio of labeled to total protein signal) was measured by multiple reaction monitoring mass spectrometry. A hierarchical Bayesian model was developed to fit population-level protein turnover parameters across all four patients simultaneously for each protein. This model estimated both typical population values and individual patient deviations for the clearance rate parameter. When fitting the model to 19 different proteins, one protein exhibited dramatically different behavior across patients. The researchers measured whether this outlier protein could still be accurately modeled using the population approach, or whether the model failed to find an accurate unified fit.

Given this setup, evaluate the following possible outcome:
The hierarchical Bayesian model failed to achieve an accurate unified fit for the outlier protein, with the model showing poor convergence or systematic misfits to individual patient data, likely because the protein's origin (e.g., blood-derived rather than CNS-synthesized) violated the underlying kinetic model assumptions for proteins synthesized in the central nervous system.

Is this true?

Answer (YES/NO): NO